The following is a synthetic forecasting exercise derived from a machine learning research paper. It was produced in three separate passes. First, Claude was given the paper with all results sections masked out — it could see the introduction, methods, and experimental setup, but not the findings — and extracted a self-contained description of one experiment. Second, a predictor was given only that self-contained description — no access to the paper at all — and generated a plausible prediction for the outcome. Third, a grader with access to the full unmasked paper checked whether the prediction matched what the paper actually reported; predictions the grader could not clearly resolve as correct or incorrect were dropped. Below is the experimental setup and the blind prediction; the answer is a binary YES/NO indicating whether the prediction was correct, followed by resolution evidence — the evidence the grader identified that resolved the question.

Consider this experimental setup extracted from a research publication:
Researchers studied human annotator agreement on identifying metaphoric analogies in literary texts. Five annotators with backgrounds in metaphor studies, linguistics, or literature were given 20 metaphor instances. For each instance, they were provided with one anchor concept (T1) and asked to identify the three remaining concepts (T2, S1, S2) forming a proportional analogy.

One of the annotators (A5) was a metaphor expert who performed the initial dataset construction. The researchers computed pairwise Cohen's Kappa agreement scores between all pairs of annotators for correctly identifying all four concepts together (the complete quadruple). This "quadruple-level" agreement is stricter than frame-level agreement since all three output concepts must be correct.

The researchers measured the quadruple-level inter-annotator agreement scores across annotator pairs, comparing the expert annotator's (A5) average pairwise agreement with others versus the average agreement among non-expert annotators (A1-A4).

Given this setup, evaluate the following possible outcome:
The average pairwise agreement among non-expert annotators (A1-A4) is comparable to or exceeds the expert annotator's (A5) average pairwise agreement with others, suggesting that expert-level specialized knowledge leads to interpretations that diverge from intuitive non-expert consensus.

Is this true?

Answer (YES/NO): NO